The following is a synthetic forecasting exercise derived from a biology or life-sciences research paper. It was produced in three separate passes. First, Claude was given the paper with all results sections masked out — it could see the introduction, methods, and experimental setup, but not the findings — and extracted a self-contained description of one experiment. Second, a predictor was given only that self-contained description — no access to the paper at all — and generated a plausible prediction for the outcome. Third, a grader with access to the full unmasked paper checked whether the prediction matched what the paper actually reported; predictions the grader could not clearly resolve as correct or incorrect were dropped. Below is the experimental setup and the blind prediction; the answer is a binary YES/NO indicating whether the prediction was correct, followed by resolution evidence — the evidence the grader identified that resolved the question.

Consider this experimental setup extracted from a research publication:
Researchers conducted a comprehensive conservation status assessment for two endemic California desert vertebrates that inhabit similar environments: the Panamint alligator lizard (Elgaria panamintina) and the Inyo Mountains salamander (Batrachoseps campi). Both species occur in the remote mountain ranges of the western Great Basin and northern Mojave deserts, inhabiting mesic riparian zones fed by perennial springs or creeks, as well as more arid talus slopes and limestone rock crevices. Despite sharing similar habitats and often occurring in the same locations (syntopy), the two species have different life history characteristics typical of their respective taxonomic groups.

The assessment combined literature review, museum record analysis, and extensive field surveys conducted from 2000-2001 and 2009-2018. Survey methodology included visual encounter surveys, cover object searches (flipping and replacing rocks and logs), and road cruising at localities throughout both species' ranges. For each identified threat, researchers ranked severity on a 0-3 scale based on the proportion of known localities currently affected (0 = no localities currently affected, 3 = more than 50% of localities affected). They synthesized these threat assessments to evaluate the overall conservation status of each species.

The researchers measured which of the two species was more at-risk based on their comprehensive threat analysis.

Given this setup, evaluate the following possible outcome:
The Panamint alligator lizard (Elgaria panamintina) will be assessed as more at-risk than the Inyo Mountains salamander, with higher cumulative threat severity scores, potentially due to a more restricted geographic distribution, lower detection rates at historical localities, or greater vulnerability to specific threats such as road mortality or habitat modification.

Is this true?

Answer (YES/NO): NO